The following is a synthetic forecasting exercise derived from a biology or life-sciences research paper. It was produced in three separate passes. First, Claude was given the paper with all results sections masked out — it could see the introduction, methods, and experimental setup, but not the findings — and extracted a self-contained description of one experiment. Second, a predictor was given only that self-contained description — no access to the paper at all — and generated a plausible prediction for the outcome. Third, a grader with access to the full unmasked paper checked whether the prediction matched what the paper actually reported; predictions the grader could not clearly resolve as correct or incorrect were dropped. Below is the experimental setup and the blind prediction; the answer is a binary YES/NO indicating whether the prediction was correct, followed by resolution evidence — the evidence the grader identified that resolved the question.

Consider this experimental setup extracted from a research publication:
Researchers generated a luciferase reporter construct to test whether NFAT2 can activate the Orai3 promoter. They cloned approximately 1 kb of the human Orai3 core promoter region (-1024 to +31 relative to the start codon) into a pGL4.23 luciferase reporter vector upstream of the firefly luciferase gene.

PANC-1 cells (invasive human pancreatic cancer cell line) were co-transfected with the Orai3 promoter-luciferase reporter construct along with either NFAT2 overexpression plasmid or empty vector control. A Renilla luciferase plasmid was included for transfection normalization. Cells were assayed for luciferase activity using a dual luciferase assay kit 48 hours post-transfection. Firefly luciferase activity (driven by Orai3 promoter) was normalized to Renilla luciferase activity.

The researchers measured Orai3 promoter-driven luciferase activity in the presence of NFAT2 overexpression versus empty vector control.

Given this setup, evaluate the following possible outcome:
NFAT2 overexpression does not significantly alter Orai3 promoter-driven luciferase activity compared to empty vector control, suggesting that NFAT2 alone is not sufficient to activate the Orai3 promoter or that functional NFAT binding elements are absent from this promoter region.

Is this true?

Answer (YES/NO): NO